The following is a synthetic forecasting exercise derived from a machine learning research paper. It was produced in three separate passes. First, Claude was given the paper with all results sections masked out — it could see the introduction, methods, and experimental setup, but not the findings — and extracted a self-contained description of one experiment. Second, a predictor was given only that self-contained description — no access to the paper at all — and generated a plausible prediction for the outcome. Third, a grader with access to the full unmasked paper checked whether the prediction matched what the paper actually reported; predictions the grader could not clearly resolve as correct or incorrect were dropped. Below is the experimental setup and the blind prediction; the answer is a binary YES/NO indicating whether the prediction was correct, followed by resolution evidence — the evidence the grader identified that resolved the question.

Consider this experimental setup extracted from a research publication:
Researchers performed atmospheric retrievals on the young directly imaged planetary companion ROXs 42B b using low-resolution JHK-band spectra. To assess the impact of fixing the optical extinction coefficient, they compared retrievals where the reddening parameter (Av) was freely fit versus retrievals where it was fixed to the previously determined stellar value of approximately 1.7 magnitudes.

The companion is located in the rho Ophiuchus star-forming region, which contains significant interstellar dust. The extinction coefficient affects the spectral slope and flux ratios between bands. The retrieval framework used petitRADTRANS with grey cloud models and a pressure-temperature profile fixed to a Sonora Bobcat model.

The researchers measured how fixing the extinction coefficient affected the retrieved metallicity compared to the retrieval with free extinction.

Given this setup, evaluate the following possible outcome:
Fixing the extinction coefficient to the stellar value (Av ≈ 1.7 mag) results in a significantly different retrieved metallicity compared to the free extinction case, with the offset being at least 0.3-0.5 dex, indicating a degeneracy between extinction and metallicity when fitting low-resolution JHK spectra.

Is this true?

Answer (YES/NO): NO